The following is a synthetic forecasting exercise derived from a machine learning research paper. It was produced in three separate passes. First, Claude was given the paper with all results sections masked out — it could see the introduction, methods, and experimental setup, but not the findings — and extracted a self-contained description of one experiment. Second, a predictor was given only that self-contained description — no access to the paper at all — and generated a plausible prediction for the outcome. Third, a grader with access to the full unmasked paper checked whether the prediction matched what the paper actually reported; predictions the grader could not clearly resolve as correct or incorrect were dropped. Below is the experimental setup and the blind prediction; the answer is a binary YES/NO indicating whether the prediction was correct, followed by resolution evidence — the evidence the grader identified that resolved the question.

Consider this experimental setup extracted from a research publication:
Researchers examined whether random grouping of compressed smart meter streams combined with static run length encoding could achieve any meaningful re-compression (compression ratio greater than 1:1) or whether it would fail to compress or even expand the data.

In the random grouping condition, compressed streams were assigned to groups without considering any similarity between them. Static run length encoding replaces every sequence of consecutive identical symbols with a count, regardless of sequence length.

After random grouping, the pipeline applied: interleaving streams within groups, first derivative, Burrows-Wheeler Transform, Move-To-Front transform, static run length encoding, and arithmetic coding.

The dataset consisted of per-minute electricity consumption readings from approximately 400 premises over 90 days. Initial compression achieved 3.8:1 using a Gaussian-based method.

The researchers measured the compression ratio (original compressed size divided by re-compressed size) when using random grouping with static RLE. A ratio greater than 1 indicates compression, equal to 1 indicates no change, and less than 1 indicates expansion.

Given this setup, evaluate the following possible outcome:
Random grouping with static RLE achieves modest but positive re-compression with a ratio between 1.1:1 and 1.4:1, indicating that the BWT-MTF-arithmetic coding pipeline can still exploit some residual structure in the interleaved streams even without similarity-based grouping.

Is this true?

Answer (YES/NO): YES